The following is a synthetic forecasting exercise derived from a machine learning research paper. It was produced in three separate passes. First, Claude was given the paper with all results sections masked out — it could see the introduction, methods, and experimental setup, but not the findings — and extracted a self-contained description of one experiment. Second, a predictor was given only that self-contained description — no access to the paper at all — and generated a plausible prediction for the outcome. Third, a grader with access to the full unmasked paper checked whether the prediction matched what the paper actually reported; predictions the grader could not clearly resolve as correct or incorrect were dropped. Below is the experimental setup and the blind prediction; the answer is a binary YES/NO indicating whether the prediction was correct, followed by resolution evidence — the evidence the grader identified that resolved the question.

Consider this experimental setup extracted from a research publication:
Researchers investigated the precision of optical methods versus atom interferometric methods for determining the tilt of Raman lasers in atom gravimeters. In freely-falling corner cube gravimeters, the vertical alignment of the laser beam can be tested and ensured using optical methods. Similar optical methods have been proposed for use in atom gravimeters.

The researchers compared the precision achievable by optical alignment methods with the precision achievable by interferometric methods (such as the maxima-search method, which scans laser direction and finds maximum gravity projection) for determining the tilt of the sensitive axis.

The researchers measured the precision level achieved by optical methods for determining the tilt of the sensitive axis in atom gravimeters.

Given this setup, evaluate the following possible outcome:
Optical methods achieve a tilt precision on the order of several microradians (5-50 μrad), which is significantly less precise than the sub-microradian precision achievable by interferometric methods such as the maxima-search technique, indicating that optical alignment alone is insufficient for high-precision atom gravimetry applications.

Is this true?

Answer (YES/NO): NO